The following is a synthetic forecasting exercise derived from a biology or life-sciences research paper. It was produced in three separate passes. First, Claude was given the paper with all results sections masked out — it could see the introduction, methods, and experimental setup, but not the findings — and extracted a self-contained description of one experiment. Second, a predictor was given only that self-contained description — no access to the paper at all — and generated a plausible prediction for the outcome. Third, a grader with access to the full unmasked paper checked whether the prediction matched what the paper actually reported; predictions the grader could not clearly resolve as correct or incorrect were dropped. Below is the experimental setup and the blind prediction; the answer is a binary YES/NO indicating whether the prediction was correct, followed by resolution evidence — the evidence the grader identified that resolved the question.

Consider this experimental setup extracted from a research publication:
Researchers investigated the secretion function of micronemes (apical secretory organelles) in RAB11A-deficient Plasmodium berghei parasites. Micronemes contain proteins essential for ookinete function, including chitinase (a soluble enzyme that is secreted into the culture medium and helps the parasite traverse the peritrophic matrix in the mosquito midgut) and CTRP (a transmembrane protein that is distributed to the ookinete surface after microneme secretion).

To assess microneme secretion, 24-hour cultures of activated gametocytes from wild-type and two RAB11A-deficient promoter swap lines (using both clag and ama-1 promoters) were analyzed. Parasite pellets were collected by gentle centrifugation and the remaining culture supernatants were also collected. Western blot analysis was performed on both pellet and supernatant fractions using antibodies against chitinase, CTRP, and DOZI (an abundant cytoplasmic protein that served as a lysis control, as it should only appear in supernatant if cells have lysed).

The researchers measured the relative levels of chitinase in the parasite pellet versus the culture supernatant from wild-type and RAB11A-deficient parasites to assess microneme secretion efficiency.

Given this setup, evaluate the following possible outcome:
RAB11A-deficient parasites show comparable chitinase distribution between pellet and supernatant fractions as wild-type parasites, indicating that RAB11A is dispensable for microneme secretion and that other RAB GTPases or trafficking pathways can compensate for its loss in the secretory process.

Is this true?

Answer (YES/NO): NO